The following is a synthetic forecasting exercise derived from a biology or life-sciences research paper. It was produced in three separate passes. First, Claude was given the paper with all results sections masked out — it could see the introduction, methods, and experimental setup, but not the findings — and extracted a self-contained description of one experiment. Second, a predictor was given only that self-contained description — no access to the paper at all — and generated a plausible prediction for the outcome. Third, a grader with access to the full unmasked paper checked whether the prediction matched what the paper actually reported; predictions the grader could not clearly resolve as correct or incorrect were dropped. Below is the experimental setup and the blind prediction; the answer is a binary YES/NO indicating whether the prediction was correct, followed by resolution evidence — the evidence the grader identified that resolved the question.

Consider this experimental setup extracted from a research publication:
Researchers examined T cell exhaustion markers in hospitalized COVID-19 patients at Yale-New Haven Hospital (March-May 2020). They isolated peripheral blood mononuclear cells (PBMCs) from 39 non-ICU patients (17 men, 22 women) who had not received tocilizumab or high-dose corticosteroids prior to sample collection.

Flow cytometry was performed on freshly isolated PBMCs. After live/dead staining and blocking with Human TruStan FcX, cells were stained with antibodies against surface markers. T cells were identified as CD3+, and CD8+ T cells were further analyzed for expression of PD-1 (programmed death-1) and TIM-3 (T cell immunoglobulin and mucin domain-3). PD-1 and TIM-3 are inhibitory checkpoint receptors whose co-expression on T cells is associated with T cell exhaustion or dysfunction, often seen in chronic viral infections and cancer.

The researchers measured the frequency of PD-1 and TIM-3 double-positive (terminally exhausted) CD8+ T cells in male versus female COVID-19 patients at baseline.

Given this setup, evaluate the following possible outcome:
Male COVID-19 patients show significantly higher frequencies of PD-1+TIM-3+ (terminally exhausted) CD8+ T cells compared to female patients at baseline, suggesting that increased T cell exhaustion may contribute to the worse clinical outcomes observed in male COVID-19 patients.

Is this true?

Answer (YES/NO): NO